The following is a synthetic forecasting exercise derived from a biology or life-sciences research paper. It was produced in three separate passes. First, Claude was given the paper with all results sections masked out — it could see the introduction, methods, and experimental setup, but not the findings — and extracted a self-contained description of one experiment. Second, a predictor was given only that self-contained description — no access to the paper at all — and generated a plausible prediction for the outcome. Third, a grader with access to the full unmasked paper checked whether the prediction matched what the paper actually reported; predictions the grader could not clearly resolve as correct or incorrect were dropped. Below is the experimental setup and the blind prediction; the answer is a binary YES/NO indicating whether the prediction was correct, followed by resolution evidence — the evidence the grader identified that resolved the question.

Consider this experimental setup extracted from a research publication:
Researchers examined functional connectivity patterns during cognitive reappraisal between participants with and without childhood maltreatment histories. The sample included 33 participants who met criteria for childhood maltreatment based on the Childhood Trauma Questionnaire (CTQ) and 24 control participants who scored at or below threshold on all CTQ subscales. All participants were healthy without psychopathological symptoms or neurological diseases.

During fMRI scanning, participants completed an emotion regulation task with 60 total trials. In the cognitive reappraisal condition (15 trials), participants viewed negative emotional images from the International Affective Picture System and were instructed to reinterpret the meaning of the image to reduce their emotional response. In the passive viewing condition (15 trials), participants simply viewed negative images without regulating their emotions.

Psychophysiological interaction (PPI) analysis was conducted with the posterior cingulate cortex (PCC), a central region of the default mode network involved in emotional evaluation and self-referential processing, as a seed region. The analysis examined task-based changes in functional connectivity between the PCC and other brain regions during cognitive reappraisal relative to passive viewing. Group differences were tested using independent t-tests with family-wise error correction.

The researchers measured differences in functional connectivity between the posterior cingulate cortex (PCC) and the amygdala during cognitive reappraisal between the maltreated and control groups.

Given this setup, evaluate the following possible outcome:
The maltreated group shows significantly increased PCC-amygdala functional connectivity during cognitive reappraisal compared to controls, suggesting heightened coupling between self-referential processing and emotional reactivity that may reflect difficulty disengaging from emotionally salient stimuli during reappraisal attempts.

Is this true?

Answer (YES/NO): YES